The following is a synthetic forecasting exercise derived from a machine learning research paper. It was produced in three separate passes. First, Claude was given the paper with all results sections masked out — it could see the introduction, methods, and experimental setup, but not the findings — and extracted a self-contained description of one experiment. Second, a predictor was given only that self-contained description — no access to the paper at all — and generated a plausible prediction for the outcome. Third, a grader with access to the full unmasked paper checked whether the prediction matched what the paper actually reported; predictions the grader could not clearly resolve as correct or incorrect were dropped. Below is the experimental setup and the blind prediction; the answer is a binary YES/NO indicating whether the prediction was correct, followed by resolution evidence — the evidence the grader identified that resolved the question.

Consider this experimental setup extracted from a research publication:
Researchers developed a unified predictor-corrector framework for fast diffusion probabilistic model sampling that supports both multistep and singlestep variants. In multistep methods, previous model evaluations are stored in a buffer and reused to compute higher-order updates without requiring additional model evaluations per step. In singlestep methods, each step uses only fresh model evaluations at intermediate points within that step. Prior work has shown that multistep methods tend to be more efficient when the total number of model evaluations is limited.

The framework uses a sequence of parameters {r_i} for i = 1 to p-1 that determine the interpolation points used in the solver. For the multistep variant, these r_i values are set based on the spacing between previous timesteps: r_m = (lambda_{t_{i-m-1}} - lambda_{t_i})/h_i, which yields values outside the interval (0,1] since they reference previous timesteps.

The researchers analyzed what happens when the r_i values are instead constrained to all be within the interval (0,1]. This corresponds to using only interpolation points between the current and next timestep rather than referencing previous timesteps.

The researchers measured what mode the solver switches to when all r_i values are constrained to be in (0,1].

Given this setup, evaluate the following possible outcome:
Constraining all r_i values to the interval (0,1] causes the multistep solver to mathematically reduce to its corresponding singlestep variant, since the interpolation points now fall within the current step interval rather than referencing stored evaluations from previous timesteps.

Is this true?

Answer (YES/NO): YES